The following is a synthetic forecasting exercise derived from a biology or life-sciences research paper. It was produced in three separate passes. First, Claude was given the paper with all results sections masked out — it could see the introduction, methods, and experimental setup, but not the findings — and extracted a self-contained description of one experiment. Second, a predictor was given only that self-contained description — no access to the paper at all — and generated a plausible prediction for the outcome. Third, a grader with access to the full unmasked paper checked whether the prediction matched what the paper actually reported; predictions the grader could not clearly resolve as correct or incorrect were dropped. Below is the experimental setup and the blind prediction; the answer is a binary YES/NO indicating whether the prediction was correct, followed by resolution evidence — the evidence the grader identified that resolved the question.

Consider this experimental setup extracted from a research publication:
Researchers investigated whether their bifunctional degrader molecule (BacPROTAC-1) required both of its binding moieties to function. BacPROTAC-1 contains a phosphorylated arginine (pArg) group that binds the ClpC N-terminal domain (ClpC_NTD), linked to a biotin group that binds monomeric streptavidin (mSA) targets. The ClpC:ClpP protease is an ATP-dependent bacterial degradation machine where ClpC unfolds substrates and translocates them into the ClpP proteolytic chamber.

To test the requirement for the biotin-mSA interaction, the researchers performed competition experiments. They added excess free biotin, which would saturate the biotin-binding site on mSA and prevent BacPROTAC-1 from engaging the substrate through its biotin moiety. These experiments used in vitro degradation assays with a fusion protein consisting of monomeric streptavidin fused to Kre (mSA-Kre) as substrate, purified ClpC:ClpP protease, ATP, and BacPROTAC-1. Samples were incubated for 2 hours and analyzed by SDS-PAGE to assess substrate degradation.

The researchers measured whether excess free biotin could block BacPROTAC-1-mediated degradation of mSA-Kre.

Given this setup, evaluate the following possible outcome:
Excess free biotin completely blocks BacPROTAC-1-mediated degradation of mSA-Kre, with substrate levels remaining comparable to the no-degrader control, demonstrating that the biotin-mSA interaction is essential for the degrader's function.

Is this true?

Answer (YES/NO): YES